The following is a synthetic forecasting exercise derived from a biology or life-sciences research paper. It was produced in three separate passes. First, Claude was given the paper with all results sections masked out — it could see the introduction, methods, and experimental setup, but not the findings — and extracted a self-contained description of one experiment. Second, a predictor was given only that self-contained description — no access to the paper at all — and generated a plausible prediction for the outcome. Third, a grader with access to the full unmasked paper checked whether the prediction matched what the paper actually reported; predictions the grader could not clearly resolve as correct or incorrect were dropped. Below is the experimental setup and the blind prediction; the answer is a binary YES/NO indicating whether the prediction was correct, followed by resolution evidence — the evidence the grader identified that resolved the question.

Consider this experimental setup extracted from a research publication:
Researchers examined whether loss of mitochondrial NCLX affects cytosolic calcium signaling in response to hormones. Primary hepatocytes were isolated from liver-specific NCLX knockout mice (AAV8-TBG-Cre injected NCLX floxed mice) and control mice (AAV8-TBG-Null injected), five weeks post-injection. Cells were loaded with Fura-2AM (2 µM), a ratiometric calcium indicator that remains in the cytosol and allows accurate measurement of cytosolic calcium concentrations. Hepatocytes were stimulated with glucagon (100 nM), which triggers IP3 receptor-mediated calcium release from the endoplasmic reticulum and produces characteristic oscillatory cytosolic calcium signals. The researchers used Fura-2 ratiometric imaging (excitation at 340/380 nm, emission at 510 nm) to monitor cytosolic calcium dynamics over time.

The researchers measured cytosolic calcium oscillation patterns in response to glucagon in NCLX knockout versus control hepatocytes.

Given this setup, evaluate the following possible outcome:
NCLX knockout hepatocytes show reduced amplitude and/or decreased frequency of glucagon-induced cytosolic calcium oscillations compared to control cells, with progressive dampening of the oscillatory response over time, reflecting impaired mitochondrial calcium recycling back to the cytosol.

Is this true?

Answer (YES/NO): NO